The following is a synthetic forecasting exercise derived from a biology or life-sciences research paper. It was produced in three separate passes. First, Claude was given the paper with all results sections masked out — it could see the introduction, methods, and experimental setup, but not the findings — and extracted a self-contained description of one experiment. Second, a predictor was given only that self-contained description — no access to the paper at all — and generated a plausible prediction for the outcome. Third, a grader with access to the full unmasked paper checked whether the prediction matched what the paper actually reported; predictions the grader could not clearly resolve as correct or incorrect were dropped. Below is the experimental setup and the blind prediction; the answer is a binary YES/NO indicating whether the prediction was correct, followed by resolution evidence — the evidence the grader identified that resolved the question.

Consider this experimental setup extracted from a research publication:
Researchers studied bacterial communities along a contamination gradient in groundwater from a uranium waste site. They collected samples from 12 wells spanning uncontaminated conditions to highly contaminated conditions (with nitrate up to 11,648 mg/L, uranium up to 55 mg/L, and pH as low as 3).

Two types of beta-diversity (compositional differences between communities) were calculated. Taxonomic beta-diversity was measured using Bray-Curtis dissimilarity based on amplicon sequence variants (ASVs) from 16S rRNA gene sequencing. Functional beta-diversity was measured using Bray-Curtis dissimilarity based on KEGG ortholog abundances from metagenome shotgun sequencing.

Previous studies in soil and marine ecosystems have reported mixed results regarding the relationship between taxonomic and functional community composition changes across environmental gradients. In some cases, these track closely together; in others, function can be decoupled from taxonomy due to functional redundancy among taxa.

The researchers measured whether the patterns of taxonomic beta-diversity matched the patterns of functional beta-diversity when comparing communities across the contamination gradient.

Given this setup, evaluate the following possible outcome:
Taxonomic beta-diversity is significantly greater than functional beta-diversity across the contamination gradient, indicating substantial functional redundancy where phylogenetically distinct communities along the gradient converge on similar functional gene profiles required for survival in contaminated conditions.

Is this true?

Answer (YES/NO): NO